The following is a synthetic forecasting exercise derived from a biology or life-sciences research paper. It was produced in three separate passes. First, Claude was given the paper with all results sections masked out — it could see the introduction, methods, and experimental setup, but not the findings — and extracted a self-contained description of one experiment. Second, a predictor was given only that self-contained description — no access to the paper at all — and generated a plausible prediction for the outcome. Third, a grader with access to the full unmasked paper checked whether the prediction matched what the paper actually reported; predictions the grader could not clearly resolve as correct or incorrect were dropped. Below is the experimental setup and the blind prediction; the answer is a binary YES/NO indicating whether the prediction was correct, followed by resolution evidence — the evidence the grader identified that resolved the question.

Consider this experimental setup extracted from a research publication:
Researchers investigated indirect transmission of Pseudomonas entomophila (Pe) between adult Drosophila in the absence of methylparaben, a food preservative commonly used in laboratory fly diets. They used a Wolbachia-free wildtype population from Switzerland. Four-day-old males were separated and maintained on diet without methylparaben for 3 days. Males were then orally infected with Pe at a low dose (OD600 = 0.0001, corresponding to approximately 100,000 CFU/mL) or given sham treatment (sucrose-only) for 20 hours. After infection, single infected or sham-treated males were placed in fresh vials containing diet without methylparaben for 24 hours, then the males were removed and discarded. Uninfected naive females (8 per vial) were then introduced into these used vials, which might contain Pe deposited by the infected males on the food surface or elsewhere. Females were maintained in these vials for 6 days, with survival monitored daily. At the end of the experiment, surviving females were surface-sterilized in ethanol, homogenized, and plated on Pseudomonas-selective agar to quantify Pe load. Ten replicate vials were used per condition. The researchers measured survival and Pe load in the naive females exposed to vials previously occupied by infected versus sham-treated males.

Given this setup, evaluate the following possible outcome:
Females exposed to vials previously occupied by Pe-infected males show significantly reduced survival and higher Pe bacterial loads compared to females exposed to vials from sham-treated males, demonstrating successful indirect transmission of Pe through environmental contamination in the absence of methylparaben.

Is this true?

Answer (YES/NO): YES